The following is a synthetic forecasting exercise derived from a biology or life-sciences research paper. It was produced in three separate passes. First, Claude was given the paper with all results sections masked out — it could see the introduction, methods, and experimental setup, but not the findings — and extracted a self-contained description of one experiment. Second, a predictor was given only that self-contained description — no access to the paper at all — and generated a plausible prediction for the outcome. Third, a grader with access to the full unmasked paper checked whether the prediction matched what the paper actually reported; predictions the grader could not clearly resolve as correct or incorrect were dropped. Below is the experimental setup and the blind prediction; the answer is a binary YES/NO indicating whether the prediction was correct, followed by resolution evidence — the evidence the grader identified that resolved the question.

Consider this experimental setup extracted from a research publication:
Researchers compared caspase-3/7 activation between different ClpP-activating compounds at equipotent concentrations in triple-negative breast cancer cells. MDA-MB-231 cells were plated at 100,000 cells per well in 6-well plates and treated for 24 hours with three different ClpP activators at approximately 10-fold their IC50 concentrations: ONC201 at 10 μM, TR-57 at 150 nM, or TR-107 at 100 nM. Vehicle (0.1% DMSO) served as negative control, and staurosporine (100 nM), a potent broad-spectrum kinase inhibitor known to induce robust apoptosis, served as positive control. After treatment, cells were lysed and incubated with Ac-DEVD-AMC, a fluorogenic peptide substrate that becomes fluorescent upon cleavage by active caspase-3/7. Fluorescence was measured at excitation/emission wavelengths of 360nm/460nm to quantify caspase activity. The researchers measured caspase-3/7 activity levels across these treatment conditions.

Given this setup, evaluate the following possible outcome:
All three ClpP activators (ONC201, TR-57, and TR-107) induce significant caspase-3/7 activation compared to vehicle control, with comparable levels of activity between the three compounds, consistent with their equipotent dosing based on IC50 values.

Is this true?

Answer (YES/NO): NO